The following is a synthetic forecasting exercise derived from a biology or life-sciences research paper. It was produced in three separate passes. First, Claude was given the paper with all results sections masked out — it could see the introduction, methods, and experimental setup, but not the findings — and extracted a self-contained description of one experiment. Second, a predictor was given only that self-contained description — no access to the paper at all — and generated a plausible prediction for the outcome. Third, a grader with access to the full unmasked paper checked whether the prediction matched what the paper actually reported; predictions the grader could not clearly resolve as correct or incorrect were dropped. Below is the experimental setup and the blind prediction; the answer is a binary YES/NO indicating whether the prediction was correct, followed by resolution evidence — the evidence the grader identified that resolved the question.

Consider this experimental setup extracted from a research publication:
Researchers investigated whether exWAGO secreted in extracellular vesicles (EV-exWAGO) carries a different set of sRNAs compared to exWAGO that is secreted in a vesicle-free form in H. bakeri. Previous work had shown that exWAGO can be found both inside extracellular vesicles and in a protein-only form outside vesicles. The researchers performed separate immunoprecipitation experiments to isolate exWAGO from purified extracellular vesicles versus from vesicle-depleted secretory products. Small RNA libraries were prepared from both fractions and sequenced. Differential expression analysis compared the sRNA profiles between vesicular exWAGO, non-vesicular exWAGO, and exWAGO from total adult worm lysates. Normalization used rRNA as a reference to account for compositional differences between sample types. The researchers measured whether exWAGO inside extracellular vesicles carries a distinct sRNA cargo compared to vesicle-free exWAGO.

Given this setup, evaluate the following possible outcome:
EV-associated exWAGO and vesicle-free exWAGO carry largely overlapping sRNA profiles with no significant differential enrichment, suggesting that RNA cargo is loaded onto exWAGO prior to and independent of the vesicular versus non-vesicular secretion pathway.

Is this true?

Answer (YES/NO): NO